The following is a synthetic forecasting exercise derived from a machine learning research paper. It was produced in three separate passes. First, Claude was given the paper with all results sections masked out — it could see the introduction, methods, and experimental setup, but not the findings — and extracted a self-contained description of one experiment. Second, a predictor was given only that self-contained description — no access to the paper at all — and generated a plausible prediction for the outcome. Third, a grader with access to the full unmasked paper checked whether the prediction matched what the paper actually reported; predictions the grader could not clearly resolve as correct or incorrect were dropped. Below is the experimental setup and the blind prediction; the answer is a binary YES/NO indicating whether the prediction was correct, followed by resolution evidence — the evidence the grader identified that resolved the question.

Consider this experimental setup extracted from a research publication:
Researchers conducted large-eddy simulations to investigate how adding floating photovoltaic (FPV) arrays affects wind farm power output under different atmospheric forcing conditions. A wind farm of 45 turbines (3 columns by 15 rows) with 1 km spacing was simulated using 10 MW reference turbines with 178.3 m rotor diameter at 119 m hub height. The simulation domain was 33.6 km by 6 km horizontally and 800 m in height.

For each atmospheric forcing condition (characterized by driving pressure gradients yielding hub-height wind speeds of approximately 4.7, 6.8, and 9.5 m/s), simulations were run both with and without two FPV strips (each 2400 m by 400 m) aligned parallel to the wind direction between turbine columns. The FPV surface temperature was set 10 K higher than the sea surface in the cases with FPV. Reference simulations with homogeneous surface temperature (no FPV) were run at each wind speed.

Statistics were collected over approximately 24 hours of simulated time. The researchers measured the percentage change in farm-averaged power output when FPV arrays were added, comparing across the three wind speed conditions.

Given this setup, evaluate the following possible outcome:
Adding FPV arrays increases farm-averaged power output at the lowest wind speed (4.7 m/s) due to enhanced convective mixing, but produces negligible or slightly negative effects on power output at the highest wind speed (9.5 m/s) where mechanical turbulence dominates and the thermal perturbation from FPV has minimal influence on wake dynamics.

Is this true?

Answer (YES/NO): NO